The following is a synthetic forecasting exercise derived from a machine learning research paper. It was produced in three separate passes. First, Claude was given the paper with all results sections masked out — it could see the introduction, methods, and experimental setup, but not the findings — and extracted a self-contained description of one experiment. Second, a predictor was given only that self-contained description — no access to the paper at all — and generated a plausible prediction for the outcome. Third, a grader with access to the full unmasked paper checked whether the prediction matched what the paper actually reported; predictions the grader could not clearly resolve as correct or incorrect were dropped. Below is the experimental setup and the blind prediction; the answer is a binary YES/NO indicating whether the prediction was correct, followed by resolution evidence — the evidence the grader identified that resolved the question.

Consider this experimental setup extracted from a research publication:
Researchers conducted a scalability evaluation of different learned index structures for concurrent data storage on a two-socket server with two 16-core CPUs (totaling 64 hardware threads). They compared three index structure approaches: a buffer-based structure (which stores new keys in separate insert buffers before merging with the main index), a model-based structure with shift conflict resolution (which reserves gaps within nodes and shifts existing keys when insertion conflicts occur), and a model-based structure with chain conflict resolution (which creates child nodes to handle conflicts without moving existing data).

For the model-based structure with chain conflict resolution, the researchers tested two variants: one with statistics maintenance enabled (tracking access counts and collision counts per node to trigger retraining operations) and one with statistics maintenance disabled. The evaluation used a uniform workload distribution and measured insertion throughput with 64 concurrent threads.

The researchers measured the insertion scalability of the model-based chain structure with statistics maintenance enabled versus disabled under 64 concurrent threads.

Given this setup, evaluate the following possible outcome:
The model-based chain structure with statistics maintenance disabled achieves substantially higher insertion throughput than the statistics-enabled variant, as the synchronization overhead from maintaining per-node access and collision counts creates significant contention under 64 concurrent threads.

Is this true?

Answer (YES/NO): YES